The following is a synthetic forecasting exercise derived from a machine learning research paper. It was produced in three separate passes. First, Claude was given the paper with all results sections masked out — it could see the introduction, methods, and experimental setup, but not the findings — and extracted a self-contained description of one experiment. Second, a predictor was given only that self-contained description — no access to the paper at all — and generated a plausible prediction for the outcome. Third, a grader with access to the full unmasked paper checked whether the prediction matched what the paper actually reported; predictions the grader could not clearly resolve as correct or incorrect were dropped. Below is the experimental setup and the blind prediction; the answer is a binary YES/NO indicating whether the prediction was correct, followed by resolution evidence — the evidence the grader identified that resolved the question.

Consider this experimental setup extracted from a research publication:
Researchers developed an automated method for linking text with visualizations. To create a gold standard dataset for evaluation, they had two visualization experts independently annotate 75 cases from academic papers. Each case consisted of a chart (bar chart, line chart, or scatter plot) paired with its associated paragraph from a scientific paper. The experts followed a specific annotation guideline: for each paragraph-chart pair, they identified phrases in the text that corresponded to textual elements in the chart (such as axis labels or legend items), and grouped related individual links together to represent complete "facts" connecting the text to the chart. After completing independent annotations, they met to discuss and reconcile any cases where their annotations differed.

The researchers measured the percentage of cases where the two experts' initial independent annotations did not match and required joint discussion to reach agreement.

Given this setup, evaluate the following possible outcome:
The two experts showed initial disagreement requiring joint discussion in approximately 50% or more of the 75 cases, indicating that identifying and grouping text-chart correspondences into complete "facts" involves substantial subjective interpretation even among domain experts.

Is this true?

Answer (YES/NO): NO